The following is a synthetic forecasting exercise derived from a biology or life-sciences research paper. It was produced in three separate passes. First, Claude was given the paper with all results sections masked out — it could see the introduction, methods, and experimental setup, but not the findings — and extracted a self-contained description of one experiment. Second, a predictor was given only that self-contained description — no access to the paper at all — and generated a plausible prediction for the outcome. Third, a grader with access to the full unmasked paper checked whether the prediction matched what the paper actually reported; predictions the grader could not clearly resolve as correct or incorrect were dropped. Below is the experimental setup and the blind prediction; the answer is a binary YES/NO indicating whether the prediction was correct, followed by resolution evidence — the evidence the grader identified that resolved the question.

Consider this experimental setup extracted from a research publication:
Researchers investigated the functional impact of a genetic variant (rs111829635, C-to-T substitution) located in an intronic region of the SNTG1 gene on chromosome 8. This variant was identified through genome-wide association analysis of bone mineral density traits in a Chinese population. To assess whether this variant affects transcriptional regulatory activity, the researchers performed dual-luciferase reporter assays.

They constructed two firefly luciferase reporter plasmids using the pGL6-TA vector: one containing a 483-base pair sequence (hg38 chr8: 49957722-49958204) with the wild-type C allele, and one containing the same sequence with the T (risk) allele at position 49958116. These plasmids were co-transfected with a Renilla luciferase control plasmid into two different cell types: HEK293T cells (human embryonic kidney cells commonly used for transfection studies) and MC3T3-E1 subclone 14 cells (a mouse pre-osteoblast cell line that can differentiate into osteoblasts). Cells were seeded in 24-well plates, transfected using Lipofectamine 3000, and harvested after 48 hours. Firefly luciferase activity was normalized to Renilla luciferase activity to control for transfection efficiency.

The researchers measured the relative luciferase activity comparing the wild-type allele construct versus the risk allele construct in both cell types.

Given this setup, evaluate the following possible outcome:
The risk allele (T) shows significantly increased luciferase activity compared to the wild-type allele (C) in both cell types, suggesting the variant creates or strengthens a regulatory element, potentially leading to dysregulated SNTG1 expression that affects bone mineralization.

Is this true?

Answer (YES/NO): YES